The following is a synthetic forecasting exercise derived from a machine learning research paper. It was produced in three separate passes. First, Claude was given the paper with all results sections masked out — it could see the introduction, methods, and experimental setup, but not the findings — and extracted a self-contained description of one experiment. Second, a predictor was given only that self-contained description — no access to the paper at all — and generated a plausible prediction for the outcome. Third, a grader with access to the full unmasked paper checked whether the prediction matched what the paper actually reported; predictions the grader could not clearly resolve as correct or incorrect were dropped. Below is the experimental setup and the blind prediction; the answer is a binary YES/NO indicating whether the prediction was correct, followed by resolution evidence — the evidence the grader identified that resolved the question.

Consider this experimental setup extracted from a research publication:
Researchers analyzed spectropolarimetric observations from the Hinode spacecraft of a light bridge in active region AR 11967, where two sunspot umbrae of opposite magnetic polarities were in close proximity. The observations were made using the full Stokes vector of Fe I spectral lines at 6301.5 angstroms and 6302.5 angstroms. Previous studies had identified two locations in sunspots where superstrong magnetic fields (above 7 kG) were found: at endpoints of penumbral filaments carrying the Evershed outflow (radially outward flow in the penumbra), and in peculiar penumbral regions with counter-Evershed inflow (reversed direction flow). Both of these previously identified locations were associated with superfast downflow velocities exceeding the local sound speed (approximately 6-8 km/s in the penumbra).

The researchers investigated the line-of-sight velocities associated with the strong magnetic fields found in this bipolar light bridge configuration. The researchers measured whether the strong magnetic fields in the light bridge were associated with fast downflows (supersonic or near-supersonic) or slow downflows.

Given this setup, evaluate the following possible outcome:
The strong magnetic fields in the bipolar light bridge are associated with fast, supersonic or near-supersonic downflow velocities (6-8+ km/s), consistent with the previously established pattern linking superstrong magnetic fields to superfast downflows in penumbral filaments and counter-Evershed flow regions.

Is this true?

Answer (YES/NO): NO